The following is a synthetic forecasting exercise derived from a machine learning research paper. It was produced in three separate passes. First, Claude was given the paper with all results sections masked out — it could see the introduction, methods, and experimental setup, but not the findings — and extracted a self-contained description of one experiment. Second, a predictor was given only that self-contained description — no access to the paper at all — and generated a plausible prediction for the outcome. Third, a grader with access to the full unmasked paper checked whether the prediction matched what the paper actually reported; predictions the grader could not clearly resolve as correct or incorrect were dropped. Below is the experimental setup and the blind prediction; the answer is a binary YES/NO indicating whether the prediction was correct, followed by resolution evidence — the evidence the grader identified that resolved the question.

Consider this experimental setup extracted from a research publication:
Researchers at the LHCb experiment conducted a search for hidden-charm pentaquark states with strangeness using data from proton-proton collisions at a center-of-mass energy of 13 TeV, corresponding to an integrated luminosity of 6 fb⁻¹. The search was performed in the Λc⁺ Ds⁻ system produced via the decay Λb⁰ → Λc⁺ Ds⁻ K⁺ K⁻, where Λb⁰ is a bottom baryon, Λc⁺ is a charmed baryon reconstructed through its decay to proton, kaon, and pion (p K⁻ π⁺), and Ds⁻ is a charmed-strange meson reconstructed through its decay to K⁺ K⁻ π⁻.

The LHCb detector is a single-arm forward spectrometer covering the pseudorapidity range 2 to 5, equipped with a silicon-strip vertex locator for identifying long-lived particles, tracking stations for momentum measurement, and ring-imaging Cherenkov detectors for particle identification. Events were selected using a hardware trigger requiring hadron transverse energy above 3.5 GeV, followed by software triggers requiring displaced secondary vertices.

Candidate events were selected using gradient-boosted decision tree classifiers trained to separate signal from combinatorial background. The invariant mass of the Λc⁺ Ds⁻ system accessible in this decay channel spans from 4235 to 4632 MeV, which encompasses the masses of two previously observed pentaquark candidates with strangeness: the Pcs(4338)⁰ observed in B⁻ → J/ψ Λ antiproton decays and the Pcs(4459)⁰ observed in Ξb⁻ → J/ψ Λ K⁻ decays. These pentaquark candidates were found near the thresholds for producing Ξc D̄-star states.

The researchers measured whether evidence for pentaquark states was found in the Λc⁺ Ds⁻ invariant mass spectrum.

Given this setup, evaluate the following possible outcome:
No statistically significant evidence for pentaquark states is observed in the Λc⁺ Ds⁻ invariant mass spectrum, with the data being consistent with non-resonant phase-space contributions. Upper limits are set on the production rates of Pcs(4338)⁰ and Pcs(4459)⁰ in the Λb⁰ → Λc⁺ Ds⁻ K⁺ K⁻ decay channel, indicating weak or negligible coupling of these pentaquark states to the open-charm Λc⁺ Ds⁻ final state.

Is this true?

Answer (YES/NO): YES